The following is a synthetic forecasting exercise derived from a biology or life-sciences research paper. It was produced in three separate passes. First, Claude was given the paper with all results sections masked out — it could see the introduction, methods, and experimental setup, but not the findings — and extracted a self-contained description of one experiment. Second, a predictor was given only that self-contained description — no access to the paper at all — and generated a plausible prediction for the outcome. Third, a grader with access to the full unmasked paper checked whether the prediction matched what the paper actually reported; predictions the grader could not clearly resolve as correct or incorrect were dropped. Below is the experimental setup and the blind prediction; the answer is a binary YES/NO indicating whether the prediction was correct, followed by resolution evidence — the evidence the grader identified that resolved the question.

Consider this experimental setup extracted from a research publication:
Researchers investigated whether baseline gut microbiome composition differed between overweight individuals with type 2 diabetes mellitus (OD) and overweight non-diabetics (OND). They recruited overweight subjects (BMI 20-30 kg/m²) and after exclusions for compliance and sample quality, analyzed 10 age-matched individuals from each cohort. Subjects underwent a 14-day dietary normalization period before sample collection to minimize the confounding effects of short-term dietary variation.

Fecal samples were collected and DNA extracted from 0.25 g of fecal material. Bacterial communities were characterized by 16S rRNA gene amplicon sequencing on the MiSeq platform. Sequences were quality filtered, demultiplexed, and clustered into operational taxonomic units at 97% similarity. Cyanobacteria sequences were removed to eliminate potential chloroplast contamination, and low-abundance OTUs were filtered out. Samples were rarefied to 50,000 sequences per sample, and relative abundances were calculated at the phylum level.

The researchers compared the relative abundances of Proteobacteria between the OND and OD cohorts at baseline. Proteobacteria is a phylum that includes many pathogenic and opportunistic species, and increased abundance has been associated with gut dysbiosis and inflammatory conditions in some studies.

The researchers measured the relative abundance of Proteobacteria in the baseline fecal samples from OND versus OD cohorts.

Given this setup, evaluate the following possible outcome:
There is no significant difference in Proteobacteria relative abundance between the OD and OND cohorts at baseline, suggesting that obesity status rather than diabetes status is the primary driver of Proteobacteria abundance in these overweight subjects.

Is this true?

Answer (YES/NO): YES